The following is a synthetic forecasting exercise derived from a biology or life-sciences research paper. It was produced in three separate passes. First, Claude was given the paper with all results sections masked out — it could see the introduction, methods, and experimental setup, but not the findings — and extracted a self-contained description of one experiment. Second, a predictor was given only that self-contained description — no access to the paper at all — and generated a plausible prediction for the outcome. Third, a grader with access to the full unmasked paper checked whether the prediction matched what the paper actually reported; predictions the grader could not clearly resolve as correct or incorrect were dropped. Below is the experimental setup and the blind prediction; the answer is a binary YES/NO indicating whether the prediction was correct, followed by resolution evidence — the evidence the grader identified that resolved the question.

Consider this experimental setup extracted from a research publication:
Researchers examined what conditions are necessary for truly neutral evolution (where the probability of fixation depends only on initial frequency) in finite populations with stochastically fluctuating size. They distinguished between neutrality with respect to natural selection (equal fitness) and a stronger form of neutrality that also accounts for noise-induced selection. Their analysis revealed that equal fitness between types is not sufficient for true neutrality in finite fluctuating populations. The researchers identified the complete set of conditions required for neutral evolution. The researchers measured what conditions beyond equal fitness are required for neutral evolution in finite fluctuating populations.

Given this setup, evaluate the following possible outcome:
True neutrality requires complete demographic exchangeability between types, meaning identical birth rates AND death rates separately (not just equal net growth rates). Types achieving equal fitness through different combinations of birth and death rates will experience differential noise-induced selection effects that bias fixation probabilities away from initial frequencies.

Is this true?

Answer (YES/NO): YES